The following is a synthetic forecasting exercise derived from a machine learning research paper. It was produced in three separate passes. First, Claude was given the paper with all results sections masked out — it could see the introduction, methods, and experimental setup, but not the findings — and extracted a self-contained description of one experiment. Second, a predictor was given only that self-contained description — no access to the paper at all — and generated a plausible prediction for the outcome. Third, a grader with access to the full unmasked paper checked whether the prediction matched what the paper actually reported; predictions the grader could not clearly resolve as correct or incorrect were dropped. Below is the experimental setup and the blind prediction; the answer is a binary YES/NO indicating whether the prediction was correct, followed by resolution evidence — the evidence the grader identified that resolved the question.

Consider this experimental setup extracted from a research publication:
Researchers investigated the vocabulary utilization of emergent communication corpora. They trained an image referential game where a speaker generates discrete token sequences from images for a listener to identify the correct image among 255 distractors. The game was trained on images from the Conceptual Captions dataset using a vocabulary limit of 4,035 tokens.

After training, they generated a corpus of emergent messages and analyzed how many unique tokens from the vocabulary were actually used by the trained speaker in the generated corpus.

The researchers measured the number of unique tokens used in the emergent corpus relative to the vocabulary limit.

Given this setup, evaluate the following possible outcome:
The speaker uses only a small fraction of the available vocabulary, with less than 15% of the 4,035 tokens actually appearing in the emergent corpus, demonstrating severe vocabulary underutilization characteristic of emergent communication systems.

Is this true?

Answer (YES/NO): NO